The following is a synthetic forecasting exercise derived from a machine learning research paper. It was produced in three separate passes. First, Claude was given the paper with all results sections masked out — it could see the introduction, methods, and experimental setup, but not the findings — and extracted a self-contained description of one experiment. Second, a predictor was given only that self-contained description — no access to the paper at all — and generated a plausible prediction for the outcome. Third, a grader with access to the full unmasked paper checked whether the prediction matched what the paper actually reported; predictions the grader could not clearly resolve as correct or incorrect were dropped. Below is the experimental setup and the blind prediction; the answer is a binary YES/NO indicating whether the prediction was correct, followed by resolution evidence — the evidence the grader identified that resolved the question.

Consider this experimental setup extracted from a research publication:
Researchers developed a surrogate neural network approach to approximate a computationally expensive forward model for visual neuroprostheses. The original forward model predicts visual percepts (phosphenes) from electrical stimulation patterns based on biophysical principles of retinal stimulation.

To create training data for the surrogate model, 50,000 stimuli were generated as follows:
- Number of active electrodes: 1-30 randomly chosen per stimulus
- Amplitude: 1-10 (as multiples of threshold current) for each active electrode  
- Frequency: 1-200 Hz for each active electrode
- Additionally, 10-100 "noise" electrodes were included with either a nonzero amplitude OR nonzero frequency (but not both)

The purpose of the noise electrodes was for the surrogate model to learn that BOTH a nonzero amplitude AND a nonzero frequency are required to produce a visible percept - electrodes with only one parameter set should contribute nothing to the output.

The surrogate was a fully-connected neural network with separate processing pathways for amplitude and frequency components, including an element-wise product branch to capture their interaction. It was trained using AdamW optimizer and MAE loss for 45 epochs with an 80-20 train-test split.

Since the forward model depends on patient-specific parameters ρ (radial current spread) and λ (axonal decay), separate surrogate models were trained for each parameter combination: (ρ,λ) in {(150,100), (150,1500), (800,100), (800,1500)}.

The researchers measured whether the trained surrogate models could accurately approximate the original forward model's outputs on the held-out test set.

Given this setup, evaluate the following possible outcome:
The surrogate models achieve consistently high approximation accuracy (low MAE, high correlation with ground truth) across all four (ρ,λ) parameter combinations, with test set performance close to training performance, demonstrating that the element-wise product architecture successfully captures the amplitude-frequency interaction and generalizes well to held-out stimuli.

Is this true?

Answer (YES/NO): NO